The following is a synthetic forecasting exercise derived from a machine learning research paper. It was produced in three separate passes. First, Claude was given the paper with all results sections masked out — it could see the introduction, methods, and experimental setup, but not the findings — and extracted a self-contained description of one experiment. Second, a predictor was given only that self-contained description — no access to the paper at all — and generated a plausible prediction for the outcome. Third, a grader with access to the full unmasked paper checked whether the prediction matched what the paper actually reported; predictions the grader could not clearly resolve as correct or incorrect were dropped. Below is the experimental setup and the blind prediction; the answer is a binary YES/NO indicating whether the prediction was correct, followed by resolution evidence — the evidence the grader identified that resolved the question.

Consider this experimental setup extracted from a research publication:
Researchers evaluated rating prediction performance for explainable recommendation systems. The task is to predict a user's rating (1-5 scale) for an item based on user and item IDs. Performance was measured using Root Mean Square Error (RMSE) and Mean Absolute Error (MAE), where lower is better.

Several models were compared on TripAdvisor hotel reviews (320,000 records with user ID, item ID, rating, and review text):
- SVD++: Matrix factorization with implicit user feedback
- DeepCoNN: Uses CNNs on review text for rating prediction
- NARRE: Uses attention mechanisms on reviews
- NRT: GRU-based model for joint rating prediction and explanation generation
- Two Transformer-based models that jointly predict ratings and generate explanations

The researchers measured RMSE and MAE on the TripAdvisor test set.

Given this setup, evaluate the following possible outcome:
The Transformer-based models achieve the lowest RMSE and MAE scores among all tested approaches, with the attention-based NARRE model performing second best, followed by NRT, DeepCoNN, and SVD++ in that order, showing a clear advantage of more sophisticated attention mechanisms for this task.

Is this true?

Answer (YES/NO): NO